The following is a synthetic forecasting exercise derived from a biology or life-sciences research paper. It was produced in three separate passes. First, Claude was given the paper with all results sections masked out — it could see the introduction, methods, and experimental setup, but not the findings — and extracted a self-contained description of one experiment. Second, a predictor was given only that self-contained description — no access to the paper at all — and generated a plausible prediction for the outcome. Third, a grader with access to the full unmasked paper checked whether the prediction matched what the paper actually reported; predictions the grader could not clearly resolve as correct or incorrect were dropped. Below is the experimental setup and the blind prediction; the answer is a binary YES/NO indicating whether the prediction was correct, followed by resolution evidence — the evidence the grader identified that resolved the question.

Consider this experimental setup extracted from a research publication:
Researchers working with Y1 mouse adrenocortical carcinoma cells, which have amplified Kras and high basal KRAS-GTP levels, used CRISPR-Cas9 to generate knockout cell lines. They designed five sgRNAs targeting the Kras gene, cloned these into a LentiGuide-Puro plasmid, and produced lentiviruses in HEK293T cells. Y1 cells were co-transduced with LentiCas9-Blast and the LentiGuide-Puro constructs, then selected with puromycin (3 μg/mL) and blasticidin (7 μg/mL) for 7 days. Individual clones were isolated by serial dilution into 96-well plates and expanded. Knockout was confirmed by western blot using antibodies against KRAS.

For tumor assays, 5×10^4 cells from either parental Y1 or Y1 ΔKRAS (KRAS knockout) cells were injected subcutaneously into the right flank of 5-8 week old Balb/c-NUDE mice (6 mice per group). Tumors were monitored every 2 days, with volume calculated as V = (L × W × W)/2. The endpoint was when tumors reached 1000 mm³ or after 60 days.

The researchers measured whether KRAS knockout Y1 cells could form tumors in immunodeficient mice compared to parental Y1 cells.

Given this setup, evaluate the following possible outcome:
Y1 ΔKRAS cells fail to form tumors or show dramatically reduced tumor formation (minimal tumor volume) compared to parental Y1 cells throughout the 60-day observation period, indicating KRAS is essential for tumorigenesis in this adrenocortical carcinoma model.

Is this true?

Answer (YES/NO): NO